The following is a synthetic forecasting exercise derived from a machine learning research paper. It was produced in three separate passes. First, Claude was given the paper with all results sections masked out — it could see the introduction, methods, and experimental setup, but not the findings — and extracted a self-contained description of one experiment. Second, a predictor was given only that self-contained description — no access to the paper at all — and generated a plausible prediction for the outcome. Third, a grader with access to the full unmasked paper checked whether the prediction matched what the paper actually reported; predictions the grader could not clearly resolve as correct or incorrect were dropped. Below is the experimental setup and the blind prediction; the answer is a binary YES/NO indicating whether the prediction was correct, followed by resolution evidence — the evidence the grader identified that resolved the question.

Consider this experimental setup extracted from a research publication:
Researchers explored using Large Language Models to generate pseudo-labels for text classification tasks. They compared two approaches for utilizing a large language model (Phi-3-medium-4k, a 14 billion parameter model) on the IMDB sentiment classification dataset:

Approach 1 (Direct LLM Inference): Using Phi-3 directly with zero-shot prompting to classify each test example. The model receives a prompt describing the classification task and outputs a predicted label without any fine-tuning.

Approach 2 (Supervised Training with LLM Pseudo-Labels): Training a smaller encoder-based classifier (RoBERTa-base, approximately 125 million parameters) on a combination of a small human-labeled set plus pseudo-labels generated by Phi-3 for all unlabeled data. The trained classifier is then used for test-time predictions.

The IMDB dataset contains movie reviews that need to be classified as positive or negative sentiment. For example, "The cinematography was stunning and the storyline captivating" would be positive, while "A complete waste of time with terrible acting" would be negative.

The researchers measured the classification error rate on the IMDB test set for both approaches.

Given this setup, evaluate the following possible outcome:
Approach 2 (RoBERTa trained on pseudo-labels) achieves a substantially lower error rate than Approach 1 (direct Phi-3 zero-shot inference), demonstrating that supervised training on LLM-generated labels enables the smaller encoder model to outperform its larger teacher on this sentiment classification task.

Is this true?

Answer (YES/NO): NO